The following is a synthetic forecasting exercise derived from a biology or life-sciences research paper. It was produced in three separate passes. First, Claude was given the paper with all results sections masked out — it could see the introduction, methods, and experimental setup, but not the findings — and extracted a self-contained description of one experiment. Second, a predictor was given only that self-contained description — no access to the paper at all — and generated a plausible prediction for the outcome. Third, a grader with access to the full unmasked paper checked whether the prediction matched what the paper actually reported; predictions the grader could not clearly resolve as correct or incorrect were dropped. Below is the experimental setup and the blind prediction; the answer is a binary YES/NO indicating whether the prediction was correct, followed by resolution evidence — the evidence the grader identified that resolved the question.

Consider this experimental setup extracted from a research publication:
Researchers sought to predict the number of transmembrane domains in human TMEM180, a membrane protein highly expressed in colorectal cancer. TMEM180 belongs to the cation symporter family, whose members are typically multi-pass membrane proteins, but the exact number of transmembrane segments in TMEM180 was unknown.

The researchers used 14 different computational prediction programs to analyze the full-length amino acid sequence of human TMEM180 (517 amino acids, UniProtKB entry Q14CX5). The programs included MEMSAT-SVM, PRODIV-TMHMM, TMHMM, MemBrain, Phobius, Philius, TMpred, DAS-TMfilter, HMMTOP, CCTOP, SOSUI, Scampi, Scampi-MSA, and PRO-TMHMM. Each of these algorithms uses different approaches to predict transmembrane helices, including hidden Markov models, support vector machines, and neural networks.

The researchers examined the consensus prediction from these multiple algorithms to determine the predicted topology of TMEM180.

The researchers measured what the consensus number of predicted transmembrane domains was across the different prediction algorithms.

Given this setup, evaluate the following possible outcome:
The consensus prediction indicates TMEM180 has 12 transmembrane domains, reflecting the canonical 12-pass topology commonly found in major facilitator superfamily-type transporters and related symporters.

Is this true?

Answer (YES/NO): YES